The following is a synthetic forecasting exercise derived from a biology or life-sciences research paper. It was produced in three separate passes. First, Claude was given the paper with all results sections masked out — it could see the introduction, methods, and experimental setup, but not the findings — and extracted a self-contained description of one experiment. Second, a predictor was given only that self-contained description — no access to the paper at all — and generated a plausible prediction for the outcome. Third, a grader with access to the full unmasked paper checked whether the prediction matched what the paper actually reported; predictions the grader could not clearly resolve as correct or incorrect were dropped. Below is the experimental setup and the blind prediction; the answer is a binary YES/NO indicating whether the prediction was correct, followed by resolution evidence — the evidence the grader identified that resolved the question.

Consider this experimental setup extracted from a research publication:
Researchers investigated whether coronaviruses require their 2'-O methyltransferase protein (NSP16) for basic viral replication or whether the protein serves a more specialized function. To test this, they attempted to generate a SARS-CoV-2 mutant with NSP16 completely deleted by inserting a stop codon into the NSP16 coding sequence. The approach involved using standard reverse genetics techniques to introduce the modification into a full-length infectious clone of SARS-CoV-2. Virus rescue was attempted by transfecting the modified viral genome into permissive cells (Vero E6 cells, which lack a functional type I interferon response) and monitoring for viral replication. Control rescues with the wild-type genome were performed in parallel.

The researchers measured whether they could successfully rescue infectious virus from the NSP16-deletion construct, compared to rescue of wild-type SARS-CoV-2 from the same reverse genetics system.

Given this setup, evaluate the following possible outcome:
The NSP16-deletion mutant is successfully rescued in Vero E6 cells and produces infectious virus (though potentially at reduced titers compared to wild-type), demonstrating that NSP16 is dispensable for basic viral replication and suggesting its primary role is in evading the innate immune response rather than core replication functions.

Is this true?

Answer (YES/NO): NO